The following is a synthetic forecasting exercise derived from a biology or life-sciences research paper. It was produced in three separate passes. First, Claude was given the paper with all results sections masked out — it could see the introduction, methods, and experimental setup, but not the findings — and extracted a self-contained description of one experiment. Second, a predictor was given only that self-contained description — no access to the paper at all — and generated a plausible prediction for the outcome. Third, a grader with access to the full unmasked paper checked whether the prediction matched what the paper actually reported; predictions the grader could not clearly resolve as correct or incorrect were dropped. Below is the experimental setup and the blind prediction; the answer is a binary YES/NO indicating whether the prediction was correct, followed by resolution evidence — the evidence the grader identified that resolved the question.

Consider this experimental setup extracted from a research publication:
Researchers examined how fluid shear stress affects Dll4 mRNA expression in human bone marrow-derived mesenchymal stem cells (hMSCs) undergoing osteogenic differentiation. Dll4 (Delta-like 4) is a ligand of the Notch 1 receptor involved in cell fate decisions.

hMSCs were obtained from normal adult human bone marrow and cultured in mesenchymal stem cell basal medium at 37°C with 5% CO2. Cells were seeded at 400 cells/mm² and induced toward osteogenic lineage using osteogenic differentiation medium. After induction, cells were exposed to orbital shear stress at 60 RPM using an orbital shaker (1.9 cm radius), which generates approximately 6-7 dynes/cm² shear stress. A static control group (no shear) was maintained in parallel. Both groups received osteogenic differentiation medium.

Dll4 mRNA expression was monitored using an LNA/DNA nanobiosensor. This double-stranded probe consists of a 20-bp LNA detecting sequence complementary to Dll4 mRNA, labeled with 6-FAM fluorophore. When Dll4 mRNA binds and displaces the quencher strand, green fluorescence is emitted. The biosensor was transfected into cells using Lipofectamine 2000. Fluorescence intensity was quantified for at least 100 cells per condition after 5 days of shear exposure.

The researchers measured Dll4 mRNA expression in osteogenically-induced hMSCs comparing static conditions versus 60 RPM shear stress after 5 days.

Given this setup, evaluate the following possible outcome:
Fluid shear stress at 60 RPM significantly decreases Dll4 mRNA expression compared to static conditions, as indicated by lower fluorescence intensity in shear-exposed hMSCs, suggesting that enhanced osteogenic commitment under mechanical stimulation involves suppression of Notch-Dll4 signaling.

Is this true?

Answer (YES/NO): NO